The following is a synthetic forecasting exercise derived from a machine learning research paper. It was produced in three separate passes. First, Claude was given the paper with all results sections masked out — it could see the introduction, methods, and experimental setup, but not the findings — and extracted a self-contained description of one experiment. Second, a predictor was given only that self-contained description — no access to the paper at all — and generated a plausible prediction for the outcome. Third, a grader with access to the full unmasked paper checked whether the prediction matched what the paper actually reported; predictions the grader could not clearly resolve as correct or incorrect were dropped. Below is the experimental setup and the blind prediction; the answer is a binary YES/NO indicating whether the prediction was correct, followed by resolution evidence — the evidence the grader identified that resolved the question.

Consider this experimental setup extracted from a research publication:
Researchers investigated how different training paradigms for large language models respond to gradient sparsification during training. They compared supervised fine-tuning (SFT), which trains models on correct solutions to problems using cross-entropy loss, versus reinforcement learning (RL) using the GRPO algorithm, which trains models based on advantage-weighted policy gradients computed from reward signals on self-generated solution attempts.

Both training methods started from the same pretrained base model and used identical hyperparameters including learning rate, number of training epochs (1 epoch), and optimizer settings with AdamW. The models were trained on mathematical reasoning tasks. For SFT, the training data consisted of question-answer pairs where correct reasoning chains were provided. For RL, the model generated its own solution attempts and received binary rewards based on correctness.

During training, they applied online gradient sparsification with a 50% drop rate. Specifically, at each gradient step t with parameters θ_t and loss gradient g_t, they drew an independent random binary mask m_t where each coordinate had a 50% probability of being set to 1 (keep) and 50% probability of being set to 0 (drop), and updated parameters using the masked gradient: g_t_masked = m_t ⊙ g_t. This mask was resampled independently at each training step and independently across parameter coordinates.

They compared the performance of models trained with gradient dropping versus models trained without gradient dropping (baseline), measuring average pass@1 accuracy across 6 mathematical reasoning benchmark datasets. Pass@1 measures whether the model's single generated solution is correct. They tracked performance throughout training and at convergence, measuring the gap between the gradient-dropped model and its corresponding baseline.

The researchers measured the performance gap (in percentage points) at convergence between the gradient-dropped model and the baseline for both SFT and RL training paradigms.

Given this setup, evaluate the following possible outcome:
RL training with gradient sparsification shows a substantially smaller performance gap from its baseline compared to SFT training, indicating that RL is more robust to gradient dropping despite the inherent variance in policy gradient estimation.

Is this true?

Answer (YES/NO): NO